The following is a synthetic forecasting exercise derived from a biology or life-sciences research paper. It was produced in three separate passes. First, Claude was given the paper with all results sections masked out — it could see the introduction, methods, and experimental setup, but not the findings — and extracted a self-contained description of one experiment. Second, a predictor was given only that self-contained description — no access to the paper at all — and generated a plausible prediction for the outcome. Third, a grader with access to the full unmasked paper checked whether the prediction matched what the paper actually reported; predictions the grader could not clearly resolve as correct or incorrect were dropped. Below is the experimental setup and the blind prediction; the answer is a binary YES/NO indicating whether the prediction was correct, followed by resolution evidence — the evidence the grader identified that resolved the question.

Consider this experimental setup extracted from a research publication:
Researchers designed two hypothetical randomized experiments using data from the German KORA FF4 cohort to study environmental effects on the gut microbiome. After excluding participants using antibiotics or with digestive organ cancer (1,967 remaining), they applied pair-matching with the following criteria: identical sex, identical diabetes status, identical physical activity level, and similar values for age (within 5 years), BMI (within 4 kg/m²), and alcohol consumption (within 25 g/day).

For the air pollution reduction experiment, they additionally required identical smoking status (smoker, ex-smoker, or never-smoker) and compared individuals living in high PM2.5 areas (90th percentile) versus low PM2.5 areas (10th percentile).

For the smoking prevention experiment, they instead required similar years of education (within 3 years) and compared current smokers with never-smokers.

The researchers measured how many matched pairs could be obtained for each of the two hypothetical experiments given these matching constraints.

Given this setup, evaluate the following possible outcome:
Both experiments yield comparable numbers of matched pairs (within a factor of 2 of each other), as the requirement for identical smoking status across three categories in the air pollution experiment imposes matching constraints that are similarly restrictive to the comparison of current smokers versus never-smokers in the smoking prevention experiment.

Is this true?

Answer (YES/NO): NO